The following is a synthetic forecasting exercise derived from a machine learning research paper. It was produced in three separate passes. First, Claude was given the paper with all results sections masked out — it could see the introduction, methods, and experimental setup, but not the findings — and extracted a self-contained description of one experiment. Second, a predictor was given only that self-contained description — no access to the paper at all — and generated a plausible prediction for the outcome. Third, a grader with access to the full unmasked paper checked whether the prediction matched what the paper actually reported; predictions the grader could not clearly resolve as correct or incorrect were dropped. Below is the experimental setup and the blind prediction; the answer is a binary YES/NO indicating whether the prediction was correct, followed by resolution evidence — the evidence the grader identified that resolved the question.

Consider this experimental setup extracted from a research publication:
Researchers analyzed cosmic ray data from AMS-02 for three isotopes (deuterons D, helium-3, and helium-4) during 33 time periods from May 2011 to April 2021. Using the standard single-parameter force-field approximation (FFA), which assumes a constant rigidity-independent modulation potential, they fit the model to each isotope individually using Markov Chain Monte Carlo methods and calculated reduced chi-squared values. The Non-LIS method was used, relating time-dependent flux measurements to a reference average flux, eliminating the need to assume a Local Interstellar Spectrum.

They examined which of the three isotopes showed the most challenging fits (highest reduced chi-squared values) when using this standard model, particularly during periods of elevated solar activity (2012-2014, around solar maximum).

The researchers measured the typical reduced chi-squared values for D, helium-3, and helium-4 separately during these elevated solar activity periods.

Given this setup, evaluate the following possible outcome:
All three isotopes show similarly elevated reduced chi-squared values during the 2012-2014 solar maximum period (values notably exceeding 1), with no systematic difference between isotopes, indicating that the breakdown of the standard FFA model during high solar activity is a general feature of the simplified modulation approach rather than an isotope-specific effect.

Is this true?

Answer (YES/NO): NO